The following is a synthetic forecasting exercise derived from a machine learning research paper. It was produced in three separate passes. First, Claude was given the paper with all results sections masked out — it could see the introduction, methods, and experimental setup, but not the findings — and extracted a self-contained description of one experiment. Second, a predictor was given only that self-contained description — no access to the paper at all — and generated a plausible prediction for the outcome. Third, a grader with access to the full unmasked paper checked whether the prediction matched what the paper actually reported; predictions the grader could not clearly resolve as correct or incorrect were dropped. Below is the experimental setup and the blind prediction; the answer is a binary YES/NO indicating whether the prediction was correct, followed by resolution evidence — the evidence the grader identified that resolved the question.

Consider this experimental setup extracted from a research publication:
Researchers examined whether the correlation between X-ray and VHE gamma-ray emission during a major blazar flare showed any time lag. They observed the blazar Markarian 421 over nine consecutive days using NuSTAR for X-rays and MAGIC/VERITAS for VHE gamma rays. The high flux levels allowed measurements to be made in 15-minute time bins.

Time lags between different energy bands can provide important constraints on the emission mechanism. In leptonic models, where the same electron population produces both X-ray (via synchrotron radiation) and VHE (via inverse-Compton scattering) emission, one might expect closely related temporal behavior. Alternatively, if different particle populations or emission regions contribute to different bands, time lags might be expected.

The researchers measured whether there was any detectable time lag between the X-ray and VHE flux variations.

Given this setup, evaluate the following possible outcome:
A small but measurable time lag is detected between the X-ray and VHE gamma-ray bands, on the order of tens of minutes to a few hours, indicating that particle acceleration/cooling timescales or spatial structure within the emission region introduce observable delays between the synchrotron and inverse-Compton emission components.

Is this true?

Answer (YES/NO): NO